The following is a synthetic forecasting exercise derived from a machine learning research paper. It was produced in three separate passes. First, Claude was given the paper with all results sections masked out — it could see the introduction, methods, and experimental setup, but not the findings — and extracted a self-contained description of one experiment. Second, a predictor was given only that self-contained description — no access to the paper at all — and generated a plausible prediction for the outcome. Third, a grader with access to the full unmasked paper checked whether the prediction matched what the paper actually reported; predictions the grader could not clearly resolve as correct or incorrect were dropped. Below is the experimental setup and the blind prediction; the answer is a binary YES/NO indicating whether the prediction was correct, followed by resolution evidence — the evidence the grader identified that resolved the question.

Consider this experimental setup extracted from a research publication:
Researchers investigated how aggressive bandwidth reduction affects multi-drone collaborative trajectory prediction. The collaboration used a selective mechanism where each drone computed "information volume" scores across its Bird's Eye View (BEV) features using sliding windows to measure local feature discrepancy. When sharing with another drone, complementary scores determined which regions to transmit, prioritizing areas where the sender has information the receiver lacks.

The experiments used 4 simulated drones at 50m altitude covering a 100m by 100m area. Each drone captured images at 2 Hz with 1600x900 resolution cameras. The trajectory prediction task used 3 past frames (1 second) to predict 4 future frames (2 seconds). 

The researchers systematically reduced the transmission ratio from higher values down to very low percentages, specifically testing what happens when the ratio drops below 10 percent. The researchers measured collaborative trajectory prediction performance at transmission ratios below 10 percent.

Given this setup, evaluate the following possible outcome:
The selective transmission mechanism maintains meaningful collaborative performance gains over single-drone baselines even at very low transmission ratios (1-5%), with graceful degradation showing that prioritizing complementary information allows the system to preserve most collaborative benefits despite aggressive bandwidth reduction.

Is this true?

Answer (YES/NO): NO